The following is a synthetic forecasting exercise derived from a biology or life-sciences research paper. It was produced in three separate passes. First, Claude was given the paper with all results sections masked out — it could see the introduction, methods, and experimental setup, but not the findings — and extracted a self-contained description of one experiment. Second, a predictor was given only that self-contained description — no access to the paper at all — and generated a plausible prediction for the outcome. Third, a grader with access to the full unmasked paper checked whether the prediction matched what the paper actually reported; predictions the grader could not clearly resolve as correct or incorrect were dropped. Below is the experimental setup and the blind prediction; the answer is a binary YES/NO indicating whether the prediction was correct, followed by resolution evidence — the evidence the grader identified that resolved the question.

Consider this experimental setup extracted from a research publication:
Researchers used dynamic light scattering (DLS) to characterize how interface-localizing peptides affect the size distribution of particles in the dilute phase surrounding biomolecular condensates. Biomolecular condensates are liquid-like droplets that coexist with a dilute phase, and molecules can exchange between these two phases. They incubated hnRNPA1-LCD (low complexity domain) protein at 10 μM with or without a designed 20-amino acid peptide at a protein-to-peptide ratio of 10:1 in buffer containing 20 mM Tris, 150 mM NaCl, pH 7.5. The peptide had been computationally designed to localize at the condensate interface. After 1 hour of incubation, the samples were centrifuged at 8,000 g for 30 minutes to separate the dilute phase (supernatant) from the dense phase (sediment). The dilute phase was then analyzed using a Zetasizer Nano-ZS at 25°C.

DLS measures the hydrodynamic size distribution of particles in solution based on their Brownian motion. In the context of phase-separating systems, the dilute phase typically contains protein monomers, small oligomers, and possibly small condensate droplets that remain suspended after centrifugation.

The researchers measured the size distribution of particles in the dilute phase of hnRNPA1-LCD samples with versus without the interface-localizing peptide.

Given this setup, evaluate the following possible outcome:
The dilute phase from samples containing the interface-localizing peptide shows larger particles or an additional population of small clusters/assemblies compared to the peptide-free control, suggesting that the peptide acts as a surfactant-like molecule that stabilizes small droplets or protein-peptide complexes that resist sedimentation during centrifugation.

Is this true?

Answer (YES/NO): YES